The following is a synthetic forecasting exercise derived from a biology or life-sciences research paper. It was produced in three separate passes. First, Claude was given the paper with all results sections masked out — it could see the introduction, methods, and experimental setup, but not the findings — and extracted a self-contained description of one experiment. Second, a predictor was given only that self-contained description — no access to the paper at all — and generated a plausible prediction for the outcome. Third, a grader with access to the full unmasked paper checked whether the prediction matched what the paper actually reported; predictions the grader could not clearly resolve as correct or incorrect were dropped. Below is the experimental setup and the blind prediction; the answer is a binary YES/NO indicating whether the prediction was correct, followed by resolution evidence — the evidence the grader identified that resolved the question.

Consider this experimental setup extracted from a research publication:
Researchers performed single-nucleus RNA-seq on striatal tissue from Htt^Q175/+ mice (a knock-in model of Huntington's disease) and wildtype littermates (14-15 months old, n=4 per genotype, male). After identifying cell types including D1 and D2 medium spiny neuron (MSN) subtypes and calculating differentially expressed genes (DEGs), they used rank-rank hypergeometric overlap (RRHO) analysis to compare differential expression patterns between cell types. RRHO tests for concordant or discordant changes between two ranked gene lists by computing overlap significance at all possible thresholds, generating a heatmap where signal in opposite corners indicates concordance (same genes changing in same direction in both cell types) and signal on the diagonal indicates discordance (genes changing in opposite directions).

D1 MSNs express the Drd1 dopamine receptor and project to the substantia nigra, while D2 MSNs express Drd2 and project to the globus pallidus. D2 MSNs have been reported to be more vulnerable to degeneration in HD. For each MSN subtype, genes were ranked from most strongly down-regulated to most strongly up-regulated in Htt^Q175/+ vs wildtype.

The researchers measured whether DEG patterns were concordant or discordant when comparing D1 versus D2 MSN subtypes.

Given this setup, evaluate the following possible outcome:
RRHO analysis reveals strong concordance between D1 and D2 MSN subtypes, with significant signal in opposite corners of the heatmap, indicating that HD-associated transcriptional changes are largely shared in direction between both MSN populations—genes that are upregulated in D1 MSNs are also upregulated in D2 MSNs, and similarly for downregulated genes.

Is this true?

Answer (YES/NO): YES